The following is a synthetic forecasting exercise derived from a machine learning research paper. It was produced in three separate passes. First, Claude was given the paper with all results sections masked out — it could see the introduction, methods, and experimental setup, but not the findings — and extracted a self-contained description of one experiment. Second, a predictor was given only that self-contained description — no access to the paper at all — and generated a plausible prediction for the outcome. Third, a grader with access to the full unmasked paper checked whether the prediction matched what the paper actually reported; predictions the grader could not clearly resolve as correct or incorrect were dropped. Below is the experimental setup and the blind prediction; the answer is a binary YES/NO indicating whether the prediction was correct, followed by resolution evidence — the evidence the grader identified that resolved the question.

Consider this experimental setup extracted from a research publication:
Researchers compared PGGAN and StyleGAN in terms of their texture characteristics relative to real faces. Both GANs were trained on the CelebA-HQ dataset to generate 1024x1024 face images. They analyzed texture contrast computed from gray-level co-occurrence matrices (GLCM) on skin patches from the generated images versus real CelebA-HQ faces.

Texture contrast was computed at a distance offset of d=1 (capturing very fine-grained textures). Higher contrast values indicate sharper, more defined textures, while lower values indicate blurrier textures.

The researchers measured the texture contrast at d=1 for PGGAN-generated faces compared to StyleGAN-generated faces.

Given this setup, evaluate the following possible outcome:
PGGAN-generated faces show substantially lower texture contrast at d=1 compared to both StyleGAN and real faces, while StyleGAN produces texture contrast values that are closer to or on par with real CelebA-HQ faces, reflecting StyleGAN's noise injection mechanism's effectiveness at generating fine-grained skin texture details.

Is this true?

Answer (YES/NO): NO